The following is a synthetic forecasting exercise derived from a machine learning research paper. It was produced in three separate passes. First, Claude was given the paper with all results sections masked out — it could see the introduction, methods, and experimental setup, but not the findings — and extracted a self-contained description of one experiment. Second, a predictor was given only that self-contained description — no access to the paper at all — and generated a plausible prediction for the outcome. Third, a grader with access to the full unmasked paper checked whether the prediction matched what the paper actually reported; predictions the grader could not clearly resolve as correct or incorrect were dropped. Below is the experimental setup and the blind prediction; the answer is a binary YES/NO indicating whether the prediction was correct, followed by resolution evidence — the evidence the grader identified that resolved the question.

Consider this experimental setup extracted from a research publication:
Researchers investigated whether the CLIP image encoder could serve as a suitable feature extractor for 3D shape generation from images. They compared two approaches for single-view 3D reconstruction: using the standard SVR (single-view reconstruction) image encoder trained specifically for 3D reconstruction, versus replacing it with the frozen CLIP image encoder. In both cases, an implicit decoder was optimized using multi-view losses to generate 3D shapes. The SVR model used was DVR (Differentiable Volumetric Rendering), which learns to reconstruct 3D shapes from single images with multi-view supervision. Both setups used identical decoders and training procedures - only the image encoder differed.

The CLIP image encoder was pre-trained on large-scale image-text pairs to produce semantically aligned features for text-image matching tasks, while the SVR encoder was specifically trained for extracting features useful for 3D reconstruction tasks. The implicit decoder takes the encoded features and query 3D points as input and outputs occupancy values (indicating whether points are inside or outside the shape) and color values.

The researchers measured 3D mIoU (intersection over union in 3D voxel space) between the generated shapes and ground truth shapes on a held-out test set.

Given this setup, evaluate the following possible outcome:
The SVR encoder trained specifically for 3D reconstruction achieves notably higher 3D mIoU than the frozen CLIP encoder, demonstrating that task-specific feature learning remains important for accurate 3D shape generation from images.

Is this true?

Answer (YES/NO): YES